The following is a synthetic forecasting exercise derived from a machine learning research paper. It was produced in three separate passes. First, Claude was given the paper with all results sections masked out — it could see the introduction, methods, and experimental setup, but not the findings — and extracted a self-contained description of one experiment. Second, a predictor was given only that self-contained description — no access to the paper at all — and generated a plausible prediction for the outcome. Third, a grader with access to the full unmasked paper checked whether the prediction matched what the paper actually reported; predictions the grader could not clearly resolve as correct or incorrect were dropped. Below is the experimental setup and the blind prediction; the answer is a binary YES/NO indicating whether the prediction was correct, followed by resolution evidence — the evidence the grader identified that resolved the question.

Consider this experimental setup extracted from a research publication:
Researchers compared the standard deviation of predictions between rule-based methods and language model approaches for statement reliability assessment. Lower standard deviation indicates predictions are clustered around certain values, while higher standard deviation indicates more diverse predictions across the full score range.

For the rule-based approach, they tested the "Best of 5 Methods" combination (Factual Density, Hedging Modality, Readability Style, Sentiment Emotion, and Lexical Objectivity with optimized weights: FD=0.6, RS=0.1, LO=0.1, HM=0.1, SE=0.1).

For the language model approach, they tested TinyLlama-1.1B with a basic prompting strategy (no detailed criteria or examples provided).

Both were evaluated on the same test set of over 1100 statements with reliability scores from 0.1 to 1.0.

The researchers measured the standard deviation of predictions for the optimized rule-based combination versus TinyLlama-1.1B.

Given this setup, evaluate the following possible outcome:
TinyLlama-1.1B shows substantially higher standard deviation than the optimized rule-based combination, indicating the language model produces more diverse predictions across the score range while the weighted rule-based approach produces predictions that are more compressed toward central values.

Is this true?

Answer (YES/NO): YES